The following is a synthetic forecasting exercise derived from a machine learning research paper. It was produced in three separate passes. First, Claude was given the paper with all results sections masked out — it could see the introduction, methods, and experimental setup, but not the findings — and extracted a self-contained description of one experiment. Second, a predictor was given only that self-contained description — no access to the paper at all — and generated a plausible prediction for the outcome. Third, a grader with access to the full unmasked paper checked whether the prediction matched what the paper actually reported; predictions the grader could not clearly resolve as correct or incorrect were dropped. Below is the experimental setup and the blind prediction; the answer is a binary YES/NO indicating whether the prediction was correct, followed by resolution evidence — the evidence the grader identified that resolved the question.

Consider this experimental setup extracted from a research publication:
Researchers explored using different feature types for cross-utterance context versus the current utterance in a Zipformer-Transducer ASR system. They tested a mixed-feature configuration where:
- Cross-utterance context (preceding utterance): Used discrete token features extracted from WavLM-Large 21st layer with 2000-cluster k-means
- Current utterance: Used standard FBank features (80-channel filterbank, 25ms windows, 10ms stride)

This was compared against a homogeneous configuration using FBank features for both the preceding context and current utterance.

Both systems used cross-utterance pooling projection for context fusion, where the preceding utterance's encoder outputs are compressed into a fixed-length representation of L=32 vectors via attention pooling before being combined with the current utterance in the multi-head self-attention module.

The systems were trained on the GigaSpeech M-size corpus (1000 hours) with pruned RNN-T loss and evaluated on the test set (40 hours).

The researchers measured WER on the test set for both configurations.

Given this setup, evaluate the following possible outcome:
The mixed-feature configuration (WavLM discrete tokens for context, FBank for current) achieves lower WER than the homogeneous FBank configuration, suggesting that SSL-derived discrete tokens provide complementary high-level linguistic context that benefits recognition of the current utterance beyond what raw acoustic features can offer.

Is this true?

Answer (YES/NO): YES